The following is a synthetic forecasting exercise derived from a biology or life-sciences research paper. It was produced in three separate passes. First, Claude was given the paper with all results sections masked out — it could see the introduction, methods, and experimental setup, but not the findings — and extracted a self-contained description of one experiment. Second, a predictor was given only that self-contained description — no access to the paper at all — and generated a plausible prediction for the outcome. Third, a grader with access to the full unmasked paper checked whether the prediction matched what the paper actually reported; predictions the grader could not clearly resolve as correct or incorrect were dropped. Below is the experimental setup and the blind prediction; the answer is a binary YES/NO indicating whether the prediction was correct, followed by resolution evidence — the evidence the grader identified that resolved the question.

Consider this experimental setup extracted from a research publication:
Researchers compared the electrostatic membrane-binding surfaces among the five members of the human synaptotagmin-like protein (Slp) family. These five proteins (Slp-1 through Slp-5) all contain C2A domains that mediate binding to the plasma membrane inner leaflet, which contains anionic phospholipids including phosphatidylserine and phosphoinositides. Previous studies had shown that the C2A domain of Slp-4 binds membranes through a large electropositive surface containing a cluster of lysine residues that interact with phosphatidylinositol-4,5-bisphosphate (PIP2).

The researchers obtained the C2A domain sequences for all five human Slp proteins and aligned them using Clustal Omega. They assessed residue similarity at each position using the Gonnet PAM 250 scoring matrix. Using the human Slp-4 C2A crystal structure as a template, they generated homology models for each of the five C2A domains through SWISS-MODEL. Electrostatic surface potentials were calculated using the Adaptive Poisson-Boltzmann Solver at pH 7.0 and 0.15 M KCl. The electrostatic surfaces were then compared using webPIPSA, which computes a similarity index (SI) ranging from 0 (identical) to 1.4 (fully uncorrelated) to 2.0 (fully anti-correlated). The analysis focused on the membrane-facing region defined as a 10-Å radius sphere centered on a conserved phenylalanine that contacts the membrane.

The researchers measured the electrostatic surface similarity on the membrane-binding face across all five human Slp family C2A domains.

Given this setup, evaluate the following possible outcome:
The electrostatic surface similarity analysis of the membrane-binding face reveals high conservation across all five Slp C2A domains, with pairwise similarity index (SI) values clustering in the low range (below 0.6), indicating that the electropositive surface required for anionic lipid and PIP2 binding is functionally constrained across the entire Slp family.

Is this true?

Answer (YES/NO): YES